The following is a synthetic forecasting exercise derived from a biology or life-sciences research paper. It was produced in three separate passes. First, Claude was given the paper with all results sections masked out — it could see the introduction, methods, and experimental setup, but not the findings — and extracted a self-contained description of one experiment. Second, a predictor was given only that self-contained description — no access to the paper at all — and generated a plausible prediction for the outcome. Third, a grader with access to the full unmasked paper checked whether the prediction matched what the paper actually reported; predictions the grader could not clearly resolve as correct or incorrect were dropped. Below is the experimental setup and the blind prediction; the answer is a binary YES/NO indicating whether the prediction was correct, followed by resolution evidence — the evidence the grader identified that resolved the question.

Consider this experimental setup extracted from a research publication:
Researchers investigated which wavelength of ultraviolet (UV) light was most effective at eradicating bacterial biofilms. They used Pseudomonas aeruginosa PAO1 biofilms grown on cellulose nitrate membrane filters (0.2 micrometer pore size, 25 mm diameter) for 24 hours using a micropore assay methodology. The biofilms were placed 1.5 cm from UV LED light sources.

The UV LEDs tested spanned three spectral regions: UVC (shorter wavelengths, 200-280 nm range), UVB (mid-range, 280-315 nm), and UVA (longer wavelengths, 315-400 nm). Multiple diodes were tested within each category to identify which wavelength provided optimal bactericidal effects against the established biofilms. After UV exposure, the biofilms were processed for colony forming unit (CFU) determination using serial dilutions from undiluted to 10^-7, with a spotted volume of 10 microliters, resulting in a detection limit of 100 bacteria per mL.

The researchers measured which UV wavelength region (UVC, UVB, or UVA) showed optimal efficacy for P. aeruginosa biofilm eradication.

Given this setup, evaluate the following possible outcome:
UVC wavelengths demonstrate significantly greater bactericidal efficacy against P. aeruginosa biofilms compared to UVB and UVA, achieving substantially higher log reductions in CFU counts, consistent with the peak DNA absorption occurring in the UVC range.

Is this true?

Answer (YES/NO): NO